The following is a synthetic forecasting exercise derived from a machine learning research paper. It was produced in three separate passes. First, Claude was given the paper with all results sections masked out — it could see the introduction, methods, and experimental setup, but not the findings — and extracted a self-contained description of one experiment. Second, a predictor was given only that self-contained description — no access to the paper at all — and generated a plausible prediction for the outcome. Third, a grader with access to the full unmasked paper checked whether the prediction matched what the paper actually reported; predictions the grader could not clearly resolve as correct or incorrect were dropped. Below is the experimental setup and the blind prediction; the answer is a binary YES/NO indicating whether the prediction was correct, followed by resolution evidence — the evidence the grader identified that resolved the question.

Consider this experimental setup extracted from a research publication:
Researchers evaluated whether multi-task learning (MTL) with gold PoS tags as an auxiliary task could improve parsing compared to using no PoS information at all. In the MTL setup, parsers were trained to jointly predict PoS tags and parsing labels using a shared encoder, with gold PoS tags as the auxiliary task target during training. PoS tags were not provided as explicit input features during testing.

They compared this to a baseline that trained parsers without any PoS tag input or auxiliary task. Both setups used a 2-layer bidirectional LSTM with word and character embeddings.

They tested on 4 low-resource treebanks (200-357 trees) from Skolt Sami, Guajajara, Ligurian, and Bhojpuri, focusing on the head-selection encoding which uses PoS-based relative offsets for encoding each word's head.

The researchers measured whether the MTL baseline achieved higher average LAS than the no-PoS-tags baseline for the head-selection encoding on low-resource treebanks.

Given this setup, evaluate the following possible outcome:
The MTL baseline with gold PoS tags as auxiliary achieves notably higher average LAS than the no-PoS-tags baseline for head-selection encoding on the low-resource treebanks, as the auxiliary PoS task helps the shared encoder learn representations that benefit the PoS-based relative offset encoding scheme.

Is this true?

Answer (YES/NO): NO